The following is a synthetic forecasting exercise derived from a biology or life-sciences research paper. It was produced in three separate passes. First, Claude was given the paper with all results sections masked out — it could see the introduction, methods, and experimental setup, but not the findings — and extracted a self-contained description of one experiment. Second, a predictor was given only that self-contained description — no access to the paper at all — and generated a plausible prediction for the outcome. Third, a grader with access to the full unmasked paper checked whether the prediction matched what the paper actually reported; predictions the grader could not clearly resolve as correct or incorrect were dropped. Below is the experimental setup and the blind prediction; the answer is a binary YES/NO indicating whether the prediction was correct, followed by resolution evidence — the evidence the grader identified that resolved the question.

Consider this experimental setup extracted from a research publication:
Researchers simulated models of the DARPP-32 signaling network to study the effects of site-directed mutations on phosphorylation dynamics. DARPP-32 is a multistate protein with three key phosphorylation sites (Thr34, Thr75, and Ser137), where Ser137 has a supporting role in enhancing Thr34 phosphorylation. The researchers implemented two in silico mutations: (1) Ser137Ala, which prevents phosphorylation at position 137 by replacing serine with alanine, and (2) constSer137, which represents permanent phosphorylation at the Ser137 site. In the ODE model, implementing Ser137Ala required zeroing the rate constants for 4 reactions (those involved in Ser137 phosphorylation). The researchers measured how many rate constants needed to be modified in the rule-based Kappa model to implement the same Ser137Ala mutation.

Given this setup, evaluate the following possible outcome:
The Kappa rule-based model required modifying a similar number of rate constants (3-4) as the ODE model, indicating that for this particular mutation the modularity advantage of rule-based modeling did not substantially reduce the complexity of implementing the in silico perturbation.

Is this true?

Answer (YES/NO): NO